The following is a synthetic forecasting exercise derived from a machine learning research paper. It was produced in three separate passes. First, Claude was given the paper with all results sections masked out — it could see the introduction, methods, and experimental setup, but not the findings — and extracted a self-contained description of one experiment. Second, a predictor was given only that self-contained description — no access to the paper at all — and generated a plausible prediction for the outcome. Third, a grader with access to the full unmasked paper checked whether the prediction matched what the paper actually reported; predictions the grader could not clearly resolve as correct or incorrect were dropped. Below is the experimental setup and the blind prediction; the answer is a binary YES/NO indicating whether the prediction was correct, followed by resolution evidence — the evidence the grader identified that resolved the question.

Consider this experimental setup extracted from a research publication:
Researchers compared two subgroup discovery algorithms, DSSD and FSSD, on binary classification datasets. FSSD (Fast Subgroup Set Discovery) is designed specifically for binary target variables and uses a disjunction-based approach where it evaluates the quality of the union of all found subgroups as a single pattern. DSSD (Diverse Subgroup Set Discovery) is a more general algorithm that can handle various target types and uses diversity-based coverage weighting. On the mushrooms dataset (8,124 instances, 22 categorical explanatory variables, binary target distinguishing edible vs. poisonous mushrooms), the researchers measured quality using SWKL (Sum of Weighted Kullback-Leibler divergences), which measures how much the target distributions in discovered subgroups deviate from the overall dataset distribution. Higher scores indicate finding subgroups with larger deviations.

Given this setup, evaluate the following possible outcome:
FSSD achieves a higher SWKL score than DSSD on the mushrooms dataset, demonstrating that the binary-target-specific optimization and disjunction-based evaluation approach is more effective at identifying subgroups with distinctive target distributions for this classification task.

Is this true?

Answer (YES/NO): NO